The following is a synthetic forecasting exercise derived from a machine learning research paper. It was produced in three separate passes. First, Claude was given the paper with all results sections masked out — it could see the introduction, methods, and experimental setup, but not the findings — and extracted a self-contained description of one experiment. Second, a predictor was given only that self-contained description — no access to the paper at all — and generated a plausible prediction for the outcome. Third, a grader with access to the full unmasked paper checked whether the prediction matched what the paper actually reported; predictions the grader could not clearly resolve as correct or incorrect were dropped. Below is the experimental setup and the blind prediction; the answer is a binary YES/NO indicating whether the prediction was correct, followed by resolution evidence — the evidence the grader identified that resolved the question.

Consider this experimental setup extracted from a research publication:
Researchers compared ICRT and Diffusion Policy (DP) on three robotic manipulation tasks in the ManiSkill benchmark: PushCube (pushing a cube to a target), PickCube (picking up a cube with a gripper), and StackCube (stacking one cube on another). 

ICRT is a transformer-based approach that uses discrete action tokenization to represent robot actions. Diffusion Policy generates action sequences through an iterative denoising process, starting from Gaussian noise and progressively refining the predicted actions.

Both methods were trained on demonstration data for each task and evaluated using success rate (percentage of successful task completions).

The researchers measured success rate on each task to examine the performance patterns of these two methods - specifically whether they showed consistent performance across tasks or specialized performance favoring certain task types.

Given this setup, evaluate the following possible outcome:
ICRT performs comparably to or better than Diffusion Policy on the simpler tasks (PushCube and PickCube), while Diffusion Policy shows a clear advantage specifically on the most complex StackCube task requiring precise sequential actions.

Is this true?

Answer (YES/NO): NO